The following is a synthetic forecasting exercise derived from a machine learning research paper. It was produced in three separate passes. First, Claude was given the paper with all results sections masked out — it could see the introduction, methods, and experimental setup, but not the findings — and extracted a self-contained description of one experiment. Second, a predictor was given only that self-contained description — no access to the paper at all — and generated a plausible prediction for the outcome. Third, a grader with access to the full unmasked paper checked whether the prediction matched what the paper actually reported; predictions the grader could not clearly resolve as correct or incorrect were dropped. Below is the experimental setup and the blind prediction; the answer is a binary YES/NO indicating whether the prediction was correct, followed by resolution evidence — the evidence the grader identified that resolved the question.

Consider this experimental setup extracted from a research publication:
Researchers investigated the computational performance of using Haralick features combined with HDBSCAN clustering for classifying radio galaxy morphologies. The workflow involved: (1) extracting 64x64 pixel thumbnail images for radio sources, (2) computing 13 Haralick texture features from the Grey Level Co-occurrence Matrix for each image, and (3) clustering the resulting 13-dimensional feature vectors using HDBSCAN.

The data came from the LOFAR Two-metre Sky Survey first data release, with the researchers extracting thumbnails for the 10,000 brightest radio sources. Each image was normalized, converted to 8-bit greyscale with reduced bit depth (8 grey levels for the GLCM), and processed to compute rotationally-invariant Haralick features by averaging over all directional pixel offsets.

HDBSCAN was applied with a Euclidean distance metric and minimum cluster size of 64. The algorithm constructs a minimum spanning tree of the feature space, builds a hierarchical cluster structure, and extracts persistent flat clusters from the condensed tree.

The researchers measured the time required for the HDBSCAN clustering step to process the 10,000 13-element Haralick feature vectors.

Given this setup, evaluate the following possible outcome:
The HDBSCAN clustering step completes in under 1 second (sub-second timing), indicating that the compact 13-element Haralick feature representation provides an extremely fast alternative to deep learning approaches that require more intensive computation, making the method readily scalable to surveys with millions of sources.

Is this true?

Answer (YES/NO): YES